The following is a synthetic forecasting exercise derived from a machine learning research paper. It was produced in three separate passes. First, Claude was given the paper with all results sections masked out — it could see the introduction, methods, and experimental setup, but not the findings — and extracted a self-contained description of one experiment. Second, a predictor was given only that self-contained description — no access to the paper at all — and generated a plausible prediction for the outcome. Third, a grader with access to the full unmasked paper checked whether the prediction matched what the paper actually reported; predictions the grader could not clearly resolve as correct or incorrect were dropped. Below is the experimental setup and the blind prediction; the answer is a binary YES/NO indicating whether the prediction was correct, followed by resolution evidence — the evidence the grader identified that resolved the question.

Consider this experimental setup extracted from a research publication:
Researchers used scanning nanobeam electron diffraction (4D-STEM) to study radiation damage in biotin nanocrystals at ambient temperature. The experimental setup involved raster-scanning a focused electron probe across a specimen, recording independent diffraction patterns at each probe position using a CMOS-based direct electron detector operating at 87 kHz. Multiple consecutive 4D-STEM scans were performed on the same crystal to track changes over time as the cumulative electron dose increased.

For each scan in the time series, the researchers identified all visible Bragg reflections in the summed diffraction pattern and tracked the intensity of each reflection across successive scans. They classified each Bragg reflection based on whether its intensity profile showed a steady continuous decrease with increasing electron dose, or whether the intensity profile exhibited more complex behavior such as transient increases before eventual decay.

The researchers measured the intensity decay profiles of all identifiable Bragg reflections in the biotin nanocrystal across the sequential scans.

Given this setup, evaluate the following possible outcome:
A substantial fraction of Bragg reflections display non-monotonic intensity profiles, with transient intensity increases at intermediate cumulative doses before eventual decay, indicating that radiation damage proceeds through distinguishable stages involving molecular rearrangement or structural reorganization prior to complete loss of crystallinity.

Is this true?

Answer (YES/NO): YES